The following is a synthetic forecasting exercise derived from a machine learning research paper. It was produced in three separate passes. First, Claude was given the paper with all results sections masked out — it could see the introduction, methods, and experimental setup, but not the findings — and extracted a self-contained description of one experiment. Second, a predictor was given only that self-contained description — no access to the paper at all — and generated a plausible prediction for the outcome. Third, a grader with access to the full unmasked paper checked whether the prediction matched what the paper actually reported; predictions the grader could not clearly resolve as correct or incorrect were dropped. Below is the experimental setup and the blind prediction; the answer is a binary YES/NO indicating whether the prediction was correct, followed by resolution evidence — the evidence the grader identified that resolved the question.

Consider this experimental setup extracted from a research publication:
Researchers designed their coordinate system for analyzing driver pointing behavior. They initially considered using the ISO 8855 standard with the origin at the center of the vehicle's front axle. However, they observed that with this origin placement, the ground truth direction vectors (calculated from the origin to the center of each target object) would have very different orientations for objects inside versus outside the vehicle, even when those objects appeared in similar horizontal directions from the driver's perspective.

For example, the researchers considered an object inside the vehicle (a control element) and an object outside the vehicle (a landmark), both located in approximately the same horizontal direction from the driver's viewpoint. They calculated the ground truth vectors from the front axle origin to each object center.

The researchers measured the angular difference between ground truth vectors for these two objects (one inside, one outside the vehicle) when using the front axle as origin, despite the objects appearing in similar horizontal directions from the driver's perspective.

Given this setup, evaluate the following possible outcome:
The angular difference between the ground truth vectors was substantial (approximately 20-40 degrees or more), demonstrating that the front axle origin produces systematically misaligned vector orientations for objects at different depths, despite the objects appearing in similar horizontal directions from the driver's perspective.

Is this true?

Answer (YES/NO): YES